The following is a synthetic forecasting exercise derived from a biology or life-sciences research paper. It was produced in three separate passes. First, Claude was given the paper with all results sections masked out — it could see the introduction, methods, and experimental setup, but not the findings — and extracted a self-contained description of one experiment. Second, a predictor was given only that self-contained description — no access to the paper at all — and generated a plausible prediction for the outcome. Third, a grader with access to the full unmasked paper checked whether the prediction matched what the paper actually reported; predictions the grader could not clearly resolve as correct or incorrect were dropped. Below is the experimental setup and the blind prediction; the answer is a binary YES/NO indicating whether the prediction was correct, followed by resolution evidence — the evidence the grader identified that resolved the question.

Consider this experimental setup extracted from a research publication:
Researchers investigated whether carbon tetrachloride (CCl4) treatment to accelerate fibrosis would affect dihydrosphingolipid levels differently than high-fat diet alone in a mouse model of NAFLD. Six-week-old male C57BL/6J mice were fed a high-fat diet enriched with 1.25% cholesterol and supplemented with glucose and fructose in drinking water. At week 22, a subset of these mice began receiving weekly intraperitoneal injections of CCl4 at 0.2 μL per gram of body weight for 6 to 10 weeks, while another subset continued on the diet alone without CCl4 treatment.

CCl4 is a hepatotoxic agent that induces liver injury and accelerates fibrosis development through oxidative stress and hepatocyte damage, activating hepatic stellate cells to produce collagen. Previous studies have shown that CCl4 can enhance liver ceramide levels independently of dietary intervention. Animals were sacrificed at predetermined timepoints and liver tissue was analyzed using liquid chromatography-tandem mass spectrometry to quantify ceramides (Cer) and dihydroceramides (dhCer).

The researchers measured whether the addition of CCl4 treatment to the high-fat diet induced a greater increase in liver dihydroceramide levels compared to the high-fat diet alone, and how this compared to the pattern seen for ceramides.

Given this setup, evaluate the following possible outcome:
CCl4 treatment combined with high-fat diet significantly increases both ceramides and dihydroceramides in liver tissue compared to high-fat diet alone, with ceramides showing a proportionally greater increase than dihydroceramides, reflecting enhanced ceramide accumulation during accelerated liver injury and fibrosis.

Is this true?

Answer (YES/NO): NO